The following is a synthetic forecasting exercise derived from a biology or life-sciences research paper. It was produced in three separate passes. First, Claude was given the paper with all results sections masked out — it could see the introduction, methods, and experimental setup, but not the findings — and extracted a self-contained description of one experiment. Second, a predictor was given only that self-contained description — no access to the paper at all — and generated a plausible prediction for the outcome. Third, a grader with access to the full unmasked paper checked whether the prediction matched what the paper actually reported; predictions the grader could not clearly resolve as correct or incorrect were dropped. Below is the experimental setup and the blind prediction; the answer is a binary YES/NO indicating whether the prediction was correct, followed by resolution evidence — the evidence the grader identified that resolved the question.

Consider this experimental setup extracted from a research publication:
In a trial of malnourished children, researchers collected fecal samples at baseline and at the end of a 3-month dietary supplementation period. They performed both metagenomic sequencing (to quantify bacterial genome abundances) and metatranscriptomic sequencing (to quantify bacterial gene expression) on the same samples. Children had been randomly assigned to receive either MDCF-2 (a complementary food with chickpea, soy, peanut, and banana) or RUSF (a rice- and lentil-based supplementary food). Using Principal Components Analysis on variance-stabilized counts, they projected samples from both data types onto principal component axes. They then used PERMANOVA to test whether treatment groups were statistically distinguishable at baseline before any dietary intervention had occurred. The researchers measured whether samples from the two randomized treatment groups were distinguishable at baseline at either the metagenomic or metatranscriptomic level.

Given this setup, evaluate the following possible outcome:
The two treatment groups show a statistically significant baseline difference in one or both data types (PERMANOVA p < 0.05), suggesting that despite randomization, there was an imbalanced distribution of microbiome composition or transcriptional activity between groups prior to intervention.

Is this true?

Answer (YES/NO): NO